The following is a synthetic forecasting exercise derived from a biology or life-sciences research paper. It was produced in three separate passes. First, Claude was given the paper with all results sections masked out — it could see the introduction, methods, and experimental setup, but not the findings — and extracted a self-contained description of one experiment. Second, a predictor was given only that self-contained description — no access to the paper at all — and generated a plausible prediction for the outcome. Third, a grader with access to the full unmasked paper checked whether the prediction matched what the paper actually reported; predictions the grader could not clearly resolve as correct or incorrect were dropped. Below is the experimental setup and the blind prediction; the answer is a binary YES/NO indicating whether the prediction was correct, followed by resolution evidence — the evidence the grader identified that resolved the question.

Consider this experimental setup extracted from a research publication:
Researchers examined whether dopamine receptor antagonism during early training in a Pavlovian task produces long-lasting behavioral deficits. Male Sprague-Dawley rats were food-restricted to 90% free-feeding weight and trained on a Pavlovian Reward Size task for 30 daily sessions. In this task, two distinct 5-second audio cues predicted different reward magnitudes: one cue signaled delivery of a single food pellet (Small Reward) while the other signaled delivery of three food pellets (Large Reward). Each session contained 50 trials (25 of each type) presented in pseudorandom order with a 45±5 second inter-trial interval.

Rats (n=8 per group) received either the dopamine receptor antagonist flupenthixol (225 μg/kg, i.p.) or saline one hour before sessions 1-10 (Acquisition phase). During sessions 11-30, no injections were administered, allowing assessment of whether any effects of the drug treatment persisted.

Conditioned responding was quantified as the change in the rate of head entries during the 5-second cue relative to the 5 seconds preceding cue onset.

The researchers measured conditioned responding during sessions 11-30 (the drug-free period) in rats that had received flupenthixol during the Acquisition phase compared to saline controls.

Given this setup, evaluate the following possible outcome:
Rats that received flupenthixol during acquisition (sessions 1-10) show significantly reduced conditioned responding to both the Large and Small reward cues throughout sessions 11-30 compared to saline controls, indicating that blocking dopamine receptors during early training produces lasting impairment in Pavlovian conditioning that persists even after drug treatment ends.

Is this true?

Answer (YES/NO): NO